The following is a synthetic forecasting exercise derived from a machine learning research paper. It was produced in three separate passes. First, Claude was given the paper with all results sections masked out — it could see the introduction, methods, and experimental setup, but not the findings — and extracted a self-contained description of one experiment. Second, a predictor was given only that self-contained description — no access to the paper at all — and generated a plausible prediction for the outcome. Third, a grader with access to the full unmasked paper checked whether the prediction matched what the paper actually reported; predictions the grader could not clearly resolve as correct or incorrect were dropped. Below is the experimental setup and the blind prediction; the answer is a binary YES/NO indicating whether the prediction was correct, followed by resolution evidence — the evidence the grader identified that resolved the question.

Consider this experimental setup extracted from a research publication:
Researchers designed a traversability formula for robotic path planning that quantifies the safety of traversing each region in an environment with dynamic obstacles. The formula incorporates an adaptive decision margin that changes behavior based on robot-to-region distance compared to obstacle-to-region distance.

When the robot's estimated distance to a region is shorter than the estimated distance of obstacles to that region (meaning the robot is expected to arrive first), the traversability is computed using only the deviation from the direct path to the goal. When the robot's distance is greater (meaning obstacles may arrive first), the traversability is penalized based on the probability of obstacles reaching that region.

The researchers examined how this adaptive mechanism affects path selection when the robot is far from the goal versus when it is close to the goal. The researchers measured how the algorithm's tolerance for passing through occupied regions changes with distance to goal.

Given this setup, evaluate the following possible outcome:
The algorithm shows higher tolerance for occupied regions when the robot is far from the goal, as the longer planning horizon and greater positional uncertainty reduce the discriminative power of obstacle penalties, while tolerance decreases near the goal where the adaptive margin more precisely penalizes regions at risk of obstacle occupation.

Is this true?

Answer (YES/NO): NO